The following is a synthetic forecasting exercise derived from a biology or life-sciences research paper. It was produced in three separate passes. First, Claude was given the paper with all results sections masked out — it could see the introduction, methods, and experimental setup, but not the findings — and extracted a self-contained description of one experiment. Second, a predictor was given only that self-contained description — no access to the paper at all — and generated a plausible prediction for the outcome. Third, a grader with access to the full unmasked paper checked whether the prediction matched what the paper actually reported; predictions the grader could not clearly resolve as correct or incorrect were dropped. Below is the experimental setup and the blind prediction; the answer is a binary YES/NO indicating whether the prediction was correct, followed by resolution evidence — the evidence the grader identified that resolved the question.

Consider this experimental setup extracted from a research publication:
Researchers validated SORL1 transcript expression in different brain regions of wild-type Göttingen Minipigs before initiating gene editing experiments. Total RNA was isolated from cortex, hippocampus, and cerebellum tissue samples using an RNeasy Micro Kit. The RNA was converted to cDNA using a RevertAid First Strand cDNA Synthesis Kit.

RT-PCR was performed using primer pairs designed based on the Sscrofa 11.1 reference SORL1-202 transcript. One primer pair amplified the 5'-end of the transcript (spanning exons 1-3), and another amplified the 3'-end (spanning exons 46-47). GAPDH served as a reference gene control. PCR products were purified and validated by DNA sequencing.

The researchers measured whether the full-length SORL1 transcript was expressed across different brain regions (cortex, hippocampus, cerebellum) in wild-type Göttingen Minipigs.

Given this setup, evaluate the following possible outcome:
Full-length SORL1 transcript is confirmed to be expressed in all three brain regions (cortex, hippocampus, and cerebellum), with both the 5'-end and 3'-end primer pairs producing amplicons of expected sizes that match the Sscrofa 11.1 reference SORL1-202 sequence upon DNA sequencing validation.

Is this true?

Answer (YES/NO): YES